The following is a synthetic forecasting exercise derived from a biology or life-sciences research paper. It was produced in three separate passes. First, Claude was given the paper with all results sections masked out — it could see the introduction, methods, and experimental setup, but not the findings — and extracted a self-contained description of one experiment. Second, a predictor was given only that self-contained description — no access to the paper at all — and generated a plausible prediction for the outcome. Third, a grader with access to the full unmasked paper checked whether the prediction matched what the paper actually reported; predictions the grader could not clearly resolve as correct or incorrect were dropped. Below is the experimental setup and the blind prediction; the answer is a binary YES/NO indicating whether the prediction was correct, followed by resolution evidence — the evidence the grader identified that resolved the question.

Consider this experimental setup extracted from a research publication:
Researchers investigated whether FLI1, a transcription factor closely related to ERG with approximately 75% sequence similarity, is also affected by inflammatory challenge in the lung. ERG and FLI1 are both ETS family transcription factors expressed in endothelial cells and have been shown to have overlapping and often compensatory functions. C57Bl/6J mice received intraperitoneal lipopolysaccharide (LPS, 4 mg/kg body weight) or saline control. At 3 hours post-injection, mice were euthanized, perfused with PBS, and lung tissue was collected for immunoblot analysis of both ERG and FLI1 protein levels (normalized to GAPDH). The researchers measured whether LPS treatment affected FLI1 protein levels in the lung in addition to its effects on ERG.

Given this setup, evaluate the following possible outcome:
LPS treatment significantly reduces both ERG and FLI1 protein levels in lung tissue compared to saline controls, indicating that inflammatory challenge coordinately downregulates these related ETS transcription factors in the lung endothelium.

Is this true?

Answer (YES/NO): YES